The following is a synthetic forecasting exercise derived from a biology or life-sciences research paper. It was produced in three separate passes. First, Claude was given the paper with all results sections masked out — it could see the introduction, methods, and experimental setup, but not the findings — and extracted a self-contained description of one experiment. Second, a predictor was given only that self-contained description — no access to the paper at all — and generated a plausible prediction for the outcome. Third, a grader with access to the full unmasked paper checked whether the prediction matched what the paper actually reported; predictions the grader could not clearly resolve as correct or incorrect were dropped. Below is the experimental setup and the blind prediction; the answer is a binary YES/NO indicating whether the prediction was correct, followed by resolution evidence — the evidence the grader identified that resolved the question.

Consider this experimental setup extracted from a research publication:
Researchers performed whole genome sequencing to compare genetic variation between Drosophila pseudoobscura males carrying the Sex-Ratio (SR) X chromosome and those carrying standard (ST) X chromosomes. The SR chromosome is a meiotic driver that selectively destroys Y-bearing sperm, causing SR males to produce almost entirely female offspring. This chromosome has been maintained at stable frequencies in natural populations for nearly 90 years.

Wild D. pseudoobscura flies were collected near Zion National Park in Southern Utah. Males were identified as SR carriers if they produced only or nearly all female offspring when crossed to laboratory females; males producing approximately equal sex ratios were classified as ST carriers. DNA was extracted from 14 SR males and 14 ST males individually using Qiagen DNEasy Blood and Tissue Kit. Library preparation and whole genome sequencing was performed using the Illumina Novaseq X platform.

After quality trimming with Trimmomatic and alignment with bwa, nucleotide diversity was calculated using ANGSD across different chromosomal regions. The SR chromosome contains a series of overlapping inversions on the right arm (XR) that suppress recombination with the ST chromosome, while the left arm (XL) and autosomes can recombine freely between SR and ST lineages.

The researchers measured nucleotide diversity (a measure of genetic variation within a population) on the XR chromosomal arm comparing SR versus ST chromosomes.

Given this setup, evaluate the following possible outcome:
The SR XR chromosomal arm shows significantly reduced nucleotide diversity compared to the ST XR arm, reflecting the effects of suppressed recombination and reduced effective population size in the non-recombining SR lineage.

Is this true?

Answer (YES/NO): YES